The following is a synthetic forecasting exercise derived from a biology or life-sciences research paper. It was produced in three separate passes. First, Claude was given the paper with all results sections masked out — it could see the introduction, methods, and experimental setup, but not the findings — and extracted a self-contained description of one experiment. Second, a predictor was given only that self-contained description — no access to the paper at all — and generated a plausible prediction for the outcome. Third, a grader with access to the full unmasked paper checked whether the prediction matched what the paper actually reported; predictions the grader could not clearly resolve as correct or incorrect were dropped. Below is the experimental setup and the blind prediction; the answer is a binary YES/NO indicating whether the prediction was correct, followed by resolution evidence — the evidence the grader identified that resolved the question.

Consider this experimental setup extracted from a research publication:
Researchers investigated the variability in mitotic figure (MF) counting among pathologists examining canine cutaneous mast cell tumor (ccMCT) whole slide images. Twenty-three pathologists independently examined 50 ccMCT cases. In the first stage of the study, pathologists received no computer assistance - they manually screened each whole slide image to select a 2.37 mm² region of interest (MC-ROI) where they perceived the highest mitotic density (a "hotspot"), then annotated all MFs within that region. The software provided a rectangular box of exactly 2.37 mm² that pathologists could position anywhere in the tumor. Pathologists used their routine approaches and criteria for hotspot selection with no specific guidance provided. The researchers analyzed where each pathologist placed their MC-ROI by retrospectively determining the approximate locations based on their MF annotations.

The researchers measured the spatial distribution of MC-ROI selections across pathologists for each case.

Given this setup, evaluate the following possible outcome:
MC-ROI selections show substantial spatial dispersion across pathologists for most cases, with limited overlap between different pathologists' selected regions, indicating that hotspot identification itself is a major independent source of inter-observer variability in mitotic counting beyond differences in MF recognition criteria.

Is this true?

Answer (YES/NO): YES